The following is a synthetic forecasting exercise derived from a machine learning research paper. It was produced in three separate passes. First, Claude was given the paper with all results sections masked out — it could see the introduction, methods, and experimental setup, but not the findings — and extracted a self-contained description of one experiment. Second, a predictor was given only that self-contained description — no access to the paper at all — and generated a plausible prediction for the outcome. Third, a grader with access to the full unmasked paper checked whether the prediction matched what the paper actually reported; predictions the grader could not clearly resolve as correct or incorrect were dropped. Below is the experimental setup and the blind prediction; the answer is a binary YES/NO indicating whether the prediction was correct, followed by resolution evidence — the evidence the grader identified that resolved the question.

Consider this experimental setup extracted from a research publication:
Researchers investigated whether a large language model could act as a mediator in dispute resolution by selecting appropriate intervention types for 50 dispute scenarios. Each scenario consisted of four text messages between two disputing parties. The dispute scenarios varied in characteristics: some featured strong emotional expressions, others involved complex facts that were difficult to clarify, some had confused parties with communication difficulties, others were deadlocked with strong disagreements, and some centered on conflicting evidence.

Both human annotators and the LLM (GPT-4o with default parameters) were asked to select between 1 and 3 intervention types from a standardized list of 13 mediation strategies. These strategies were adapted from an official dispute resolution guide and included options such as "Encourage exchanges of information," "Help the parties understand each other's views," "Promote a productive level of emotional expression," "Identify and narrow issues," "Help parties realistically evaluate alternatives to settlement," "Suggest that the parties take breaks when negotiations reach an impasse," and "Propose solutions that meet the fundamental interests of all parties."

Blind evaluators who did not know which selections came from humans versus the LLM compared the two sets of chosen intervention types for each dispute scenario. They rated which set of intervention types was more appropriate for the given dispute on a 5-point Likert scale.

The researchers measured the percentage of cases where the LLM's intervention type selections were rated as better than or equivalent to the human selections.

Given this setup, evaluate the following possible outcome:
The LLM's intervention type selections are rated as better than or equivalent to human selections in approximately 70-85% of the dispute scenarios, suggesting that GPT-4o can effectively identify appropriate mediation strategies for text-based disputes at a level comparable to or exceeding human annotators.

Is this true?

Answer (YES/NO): NO